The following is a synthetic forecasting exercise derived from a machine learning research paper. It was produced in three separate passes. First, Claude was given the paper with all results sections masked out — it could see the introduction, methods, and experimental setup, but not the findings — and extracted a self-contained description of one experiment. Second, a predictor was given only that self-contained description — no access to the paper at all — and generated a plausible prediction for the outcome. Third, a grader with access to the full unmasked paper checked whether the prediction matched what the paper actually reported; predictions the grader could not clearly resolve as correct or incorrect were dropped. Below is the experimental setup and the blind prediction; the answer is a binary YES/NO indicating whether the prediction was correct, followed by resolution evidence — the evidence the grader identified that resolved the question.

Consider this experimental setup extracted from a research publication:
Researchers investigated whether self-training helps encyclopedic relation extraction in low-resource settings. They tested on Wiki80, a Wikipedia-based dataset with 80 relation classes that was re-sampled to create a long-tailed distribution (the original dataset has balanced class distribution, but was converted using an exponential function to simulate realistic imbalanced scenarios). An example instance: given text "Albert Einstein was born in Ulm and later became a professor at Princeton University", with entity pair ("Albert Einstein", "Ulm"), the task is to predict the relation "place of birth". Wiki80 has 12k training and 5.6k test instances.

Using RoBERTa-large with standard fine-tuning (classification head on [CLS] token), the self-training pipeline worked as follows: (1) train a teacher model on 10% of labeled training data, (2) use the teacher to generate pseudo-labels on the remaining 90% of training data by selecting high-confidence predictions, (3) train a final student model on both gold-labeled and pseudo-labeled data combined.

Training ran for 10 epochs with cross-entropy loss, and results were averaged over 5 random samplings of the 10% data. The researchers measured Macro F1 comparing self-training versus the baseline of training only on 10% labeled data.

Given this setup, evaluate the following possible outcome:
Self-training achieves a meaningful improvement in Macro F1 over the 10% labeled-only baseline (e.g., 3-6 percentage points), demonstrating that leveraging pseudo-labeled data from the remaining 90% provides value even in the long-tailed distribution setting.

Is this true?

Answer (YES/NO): NO